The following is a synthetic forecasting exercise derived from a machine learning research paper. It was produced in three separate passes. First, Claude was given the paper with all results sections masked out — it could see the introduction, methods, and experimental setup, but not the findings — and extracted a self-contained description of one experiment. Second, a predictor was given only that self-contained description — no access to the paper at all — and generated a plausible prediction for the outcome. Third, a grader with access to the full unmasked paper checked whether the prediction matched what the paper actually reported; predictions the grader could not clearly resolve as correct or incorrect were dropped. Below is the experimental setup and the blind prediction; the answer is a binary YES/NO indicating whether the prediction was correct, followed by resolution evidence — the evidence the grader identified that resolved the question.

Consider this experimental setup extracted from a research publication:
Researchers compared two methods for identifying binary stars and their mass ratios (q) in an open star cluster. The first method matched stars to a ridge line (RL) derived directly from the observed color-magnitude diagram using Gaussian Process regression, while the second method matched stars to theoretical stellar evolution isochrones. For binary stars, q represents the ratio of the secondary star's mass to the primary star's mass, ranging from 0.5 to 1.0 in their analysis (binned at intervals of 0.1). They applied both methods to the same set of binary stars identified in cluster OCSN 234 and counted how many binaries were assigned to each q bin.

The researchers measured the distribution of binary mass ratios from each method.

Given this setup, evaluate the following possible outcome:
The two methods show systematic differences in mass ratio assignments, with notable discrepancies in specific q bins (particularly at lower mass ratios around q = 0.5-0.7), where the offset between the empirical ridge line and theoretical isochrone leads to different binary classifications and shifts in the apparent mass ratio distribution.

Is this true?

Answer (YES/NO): YES